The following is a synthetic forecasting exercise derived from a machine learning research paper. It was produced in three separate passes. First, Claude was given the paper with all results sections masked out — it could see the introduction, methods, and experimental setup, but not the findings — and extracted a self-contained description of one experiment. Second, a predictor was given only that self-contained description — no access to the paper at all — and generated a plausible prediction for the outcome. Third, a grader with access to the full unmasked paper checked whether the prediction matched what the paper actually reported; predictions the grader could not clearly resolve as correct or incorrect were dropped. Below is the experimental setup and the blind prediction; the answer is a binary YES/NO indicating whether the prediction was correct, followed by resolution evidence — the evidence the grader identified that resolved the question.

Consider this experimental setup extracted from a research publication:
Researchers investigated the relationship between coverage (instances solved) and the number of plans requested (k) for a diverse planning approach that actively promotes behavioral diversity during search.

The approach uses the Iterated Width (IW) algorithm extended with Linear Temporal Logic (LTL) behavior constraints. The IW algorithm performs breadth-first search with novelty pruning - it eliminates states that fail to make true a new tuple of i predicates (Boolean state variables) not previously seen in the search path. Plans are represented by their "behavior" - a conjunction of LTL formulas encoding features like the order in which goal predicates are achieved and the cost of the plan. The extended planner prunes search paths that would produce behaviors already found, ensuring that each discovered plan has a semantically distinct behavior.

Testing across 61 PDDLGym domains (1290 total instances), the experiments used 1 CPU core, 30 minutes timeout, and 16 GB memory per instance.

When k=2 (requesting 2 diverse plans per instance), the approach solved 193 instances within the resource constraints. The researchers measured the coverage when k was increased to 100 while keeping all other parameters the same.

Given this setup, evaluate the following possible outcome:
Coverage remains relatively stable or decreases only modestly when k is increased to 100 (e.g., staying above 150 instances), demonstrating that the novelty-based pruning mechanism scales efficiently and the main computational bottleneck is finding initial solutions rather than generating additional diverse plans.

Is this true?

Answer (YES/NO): NO